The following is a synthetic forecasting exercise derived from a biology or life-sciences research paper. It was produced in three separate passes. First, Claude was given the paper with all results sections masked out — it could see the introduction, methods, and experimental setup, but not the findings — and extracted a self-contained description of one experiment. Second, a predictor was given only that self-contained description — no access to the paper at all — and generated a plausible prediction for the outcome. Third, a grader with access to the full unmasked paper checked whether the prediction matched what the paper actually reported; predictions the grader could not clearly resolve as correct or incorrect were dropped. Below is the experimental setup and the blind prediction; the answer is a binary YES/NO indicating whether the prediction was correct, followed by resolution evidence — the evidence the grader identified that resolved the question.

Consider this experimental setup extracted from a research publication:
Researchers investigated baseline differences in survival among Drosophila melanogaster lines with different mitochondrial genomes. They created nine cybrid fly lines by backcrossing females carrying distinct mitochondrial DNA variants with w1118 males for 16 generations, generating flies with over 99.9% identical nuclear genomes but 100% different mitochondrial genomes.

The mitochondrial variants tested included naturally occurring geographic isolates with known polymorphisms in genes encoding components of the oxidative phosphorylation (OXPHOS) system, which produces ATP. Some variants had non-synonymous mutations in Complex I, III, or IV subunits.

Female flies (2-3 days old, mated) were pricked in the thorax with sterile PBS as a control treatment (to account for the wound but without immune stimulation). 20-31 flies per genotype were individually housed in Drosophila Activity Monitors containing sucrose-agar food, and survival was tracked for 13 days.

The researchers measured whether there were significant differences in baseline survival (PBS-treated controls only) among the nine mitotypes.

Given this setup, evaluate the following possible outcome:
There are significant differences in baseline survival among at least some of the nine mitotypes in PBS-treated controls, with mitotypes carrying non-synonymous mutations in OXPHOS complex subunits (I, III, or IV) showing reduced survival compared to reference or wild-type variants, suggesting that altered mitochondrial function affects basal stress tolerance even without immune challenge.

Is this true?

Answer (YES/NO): NO